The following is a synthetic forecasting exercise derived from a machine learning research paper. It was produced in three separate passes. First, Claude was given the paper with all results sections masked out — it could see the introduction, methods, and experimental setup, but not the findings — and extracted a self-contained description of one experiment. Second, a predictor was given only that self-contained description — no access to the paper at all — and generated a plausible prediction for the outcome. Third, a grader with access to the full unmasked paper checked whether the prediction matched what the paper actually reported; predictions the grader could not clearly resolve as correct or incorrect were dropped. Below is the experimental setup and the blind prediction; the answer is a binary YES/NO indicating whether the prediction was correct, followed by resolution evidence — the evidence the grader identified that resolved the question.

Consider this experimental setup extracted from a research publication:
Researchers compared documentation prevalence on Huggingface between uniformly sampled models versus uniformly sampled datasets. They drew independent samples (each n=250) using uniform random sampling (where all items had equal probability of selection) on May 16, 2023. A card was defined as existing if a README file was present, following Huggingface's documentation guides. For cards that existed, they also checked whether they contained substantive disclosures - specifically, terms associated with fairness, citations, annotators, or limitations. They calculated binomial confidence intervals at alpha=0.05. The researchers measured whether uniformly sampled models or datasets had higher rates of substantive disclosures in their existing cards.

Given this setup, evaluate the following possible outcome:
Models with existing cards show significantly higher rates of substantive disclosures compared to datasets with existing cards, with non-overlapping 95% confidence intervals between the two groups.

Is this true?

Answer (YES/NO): NO